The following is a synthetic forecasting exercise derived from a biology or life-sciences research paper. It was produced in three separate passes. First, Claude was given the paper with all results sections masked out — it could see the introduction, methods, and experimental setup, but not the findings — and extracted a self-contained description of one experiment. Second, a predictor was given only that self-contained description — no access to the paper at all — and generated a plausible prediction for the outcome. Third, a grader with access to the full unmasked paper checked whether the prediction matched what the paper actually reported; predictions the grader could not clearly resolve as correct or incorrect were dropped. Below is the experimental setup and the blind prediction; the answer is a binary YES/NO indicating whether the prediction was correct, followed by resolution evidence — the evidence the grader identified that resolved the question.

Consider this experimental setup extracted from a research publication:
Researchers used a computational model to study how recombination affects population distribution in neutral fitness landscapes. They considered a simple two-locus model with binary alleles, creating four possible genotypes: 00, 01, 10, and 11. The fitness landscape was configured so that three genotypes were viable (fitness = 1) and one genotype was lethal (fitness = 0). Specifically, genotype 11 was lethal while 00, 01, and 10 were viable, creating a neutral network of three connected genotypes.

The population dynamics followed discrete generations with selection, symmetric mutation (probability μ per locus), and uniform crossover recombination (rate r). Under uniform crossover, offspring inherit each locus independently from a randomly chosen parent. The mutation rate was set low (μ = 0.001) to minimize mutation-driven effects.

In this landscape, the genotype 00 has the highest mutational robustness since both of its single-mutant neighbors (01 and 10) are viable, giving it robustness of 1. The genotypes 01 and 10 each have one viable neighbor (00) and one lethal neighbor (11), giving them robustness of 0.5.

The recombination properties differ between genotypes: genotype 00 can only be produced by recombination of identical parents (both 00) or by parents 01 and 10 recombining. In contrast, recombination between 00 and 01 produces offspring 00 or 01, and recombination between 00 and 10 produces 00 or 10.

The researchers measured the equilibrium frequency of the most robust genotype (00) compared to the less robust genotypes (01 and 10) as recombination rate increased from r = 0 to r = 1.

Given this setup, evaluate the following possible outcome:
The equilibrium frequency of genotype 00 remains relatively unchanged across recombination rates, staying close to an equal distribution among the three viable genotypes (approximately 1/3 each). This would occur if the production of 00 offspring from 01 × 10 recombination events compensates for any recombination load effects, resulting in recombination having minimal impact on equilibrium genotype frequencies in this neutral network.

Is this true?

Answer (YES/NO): NO